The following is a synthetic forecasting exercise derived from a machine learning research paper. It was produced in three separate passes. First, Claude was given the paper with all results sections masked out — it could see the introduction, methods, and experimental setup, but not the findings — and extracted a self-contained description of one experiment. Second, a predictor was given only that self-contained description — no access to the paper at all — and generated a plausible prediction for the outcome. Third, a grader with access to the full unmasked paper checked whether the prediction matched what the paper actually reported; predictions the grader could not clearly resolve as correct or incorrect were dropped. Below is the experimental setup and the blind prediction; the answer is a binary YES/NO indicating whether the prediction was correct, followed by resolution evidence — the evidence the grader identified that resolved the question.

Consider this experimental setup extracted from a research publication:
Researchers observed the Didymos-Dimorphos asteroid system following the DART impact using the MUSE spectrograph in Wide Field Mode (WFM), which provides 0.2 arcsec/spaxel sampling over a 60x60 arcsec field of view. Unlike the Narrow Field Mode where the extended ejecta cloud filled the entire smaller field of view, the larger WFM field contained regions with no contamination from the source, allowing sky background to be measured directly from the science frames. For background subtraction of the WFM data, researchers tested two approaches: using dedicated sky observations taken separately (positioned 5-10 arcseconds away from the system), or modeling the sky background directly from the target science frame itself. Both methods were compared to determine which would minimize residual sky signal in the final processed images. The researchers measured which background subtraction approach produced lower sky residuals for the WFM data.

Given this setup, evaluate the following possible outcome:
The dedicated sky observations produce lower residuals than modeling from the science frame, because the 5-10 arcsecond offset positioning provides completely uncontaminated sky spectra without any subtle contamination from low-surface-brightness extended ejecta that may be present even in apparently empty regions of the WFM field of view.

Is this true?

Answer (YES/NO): NO